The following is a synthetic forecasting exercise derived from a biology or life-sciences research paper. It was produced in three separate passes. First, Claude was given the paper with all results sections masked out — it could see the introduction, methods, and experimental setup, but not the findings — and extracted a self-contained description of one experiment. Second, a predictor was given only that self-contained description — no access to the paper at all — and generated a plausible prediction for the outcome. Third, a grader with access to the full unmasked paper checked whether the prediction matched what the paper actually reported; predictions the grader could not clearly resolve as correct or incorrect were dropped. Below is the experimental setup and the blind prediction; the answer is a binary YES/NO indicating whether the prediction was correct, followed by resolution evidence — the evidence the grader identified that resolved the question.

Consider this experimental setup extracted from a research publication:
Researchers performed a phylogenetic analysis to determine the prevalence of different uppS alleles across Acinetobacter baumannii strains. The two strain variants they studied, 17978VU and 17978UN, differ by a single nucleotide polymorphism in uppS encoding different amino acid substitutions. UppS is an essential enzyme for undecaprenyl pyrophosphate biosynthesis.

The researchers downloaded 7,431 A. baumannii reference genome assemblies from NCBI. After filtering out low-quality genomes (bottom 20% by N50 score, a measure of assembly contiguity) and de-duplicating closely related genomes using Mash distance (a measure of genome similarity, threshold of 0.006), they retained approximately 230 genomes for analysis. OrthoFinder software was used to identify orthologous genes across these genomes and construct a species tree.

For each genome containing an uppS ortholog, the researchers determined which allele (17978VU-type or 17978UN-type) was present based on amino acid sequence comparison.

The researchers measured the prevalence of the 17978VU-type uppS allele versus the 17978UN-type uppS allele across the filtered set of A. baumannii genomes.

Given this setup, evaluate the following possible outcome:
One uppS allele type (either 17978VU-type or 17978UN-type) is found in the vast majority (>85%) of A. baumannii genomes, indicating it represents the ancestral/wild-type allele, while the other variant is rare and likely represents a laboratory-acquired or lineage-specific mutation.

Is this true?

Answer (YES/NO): YES